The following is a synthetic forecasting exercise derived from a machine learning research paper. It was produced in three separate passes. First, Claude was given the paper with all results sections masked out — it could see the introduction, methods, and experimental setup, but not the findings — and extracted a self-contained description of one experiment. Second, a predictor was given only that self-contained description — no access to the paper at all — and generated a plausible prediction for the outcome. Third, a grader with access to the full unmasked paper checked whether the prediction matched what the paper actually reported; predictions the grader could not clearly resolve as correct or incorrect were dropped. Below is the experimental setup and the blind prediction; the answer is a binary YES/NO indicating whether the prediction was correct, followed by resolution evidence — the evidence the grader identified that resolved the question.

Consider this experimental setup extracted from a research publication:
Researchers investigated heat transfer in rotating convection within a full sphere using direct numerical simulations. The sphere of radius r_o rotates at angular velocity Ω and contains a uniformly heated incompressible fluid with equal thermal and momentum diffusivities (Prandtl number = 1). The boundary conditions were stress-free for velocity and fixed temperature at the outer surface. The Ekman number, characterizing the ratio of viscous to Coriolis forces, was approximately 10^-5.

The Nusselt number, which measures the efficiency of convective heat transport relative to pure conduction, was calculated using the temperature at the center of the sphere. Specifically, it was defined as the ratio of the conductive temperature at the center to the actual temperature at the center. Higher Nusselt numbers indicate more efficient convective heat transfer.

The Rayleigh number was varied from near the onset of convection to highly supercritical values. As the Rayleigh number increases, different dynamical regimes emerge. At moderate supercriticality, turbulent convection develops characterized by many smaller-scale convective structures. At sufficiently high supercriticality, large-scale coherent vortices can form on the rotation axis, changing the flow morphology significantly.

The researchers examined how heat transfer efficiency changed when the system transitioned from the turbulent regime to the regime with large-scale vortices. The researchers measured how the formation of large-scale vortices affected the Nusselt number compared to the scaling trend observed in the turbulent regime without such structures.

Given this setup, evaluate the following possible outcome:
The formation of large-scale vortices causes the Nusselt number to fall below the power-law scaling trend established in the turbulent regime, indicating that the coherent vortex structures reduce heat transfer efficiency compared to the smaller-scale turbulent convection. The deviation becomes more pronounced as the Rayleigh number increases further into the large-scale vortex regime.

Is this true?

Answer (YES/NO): YES